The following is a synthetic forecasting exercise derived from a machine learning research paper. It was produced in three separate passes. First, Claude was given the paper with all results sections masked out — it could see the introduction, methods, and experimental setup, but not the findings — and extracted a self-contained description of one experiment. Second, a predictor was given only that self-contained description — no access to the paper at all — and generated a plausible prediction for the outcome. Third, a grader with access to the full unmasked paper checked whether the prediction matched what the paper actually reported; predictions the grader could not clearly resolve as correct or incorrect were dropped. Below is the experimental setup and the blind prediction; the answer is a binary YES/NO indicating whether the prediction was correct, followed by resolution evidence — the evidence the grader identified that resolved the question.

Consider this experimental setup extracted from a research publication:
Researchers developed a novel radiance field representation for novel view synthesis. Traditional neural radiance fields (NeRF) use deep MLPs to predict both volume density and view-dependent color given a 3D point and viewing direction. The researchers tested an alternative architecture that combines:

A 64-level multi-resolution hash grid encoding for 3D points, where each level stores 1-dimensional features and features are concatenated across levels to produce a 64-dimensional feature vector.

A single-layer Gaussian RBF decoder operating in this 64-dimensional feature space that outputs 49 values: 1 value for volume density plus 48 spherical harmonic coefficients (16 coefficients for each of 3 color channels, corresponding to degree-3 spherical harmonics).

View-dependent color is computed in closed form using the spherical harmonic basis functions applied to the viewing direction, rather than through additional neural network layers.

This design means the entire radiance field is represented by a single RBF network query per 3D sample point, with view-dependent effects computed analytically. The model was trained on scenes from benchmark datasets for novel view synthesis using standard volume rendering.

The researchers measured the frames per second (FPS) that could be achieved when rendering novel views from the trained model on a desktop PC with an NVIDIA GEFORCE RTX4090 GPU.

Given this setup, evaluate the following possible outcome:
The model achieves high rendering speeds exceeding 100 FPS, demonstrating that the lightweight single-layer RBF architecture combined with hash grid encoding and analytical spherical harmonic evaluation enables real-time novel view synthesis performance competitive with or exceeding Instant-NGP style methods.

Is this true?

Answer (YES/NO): NO